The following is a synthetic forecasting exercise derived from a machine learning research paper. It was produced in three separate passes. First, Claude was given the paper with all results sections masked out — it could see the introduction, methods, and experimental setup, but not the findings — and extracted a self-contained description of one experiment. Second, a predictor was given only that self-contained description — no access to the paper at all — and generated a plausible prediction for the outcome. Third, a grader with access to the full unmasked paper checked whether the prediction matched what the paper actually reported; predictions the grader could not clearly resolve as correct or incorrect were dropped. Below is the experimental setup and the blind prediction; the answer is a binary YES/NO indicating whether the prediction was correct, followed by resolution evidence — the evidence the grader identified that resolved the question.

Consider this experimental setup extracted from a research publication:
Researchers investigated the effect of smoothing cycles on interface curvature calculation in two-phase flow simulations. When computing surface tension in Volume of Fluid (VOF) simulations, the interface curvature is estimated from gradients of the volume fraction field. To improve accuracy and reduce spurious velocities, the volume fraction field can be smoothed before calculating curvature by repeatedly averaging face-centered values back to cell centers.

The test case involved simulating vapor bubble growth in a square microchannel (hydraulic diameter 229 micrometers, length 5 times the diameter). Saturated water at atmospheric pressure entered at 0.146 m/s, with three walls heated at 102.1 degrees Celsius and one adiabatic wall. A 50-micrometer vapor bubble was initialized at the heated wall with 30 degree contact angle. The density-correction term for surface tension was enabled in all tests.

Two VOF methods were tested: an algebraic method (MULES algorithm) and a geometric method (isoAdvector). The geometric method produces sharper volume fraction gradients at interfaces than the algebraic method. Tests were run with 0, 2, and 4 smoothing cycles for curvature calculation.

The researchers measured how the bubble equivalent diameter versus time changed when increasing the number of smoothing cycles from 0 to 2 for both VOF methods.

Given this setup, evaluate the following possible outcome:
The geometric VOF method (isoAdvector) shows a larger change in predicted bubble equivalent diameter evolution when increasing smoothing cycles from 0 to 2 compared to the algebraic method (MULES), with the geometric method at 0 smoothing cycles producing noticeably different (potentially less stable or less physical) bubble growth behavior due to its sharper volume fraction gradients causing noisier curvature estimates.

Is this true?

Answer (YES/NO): YES